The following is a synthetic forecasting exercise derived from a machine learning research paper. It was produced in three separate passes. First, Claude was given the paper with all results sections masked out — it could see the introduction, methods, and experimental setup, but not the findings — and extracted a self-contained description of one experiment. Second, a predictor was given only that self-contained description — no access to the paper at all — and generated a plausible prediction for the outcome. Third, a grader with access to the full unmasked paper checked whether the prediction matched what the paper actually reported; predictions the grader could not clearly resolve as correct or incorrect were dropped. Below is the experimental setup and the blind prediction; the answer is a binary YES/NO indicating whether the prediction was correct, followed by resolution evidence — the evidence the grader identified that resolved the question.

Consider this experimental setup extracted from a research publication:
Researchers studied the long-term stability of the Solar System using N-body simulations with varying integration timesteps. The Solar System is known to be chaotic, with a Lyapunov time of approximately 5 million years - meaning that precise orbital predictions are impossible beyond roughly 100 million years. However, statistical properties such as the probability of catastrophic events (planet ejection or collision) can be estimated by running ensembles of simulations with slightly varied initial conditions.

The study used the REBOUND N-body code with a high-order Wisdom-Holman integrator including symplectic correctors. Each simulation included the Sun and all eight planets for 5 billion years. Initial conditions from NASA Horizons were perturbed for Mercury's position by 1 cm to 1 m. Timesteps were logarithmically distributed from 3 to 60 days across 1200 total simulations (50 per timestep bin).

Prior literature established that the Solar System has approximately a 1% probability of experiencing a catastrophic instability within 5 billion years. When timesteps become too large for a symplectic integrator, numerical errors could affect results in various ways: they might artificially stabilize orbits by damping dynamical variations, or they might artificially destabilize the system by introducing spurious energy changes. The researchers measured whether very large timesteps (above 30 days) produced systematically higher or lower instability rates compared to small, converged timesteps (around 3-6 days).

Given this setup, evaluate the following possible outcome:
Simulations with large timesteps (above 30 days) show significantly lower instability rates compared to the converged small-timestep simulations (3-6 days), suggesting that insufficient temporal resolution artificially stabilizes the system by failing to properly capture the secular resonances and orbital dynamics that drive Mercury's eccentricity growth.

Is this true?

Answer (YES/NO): NO